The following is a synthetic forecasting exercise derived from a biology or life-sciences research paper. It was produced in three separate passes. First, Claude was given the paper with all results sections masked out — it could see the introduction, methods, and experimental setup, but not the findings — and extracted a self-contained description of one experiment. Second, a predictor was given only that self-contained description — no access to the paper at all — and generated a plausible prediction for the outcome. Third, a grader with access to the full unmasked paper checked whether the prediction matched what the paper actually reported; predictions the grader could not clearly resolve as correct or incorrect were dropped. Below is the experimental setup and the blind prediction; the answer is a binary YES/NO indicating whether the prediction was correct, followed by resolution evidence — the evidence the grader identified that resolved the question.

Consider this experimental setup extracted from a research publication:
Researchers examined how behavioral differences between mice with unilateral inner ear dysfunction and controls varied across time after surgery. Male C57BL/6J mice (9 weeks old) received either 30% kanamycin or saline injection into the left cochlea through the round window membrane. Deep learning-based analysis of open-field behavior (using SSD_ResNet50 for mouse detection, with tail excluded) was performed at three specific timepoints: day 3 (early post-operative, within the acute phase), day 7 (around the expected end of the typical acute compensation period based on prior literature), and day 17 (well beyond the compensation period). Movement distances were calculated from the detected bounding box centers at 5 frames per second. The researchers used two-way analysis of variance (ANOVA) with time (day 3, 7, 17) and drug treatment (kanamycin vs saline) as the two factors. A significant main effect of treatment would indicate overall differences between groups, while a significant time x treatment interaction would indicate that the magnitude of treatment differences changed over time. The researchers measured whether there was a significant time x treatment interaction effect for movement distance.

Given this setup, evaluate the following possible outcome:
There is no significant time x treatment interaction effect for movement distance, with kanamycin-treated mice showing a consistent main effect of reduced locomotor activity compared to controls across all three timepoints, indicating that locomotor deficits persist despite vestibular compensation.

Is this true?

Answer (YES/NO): NO